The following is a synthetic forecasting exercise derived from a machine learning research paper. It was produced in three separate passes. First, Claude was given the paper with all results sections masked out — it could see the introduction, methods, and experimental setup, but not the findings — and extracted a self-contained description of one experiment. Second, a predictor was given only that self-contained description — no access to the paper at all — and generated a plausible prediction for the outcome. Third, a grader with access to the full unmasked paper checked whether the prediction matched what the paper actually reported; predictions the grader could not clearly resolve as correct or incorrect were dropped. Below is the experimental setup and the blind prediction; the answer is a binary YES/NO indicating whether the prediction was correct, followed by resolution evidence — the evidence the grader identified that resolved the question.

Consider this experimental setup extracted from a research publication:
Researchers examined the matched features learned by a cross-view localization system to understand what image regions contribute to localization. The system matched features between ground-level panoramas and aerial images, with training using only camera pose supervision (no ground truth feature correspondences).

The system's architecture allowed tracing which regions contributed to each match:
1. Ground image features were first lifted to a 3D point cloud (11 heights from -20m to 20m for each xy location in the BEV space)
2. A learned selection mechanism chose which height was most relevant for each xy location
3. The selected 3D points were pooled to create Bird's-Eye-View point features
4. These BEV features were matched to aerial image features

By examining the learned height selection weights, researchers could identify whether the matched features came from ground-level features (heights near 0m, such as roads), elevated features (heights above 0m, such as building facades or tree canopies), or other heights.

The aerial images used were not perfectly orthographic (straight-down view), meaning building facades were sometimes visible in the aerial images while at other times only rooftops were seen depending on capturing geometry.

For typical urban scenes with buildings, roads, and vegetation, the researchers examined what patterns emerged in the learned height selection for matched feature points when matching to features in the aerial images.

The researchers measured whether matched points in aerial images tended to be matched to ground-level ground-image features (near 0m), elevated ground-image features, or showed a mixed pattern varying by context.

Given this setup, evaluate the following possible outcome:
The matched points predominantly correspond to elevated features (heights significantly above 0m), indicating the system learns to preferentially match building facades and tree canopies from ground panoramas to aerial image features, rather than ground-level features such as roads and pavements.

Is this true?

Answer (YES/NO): NO